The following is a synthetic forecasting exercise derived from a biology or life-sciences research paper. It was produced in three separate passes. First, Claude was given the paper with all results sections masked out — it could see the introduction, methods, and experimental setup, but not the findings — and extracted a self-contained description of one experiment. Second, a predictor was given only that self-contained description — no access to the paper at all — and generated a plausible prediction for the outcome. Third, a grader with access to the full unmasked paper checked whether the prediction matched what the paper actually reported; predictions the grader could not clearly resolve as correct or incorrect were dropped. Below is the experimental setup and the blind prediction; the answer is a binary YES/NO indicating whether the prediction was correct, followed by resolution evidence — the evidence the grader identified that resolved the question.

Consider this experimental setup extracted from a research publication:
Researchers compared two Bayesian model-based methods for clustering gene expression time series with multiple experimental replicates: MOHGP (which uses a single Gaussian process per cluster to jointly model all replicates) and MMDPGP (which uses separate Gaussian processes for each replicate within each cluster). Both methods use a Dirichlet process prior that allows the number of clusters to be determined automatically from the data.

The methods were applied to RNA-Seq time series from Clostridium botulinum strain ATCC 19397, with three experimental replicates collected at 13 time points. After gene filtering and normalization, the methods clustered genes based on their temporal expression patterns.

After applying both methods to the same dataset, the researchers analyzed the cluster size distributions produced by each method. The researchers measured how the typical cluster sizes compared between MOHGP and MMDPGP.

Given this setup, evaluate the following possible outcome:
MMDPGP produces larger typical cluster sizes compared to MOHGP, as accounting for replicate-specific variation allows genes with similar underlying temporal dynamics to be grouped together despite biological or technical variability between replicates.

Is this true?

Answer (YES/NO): YES